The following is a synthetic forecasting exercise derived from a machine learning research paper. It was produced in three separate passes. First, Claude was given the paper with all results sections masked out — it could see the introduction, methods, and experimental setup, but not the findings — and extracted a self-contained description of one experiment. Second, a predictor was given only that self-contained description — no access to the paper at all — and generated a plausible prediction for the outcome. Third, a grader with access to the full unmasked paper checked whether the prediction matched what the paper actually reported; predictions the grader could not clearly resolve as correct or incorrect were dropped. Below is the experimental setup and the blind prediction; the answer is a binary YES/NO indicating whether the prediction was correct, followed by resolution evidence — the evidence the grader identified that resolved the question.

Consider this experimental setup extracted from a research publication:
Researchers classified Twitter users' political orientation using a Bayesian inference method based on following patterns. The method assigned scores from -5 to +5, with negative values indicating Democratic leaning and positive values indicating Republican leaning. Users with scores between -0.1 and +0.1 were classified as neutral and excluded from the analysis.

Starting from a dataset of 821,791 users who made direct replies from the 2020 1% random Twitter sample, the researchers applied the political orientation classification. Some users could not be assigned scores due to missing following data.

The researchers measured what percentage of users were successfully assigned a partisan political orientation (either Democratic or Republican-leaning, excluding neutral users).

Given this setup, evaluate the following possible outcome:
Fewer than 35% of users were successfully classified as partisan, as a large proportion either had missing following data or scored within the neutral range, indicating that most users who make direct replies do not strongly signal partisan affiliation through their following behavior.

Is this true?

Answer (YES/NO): NO